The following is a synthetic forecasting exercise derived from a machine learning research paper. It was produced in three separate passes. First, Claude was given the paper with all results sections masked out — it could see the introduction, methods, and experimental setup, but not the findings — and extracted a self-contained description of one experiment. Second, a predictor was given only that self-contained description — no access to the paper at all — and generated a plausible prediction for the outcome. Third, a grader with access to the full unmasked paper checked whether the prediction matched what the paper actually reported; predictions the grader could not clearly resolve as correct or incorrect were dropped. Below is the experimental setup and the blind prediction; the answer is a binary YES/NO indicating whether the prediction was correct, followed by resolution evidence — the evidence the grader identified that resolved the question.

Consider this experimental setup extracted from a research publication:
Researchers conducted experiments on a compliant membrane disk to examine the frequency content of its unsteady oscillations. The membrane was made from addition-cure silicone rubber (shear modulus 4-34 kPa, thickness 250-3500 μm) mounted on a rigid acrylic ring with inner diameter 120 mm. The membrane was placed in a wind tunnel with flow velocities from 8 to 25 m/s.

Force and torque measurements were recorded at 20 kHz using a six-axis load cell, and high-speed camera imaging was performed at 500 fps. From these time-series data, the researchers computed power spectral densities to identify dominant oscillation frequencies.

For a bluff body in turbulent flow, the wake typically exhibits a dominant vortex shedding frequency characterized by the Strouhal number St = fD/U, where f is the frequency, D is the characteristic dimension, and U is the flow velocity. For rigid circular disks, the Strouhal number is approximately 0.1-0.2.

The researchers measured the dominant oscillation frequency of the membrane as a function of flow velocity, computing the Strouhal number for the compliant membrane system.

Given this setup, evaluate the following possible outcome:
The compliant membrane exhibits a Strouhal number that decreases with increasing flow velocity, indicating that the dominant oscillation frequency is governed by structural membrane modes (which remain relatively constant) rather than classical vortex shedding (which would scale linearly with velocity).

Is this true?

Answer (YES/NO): NO